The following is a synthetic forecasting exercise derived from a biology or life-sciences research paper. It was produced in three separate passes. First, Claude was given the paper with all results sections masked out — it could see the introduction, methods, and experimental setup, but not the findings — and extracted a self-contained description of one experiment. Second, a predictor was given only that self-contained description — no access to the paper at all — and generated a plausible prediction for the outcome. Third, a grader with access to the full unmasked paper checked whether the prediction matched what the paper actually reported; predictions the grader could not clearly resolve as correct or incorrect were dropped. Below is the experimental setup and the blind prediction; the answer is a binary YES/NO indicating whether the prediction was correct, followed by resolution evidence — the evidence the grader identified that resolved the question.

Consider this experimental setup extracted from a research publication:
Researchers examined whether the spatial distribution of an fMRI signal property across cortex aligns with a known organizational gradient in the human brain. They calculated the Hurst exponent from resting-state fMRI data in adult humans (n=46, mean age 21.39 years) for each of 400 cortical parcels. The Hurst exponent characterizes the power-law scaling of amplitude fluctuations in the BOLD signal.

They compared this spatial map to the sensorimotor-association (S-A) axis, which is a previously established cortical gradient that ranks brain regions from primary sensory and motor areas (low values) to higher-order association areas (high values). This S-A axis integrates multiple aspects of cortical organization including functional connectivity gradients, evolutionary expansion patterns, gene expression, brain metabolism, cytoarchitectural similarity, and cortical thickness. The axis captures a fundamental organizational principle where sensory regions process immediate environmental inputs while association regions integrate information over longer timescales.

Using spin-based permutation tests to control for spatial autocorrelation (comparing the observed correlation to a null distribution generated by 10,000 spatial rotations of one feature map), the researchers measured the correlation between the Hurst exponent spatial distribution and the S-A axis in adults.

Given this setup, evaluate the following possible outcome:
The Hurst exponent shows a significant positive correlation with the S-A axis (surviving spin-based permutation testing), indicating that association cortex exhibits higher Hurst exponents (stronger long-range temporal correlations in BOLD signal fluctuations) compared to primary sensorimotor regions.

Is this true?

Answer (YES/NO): NO